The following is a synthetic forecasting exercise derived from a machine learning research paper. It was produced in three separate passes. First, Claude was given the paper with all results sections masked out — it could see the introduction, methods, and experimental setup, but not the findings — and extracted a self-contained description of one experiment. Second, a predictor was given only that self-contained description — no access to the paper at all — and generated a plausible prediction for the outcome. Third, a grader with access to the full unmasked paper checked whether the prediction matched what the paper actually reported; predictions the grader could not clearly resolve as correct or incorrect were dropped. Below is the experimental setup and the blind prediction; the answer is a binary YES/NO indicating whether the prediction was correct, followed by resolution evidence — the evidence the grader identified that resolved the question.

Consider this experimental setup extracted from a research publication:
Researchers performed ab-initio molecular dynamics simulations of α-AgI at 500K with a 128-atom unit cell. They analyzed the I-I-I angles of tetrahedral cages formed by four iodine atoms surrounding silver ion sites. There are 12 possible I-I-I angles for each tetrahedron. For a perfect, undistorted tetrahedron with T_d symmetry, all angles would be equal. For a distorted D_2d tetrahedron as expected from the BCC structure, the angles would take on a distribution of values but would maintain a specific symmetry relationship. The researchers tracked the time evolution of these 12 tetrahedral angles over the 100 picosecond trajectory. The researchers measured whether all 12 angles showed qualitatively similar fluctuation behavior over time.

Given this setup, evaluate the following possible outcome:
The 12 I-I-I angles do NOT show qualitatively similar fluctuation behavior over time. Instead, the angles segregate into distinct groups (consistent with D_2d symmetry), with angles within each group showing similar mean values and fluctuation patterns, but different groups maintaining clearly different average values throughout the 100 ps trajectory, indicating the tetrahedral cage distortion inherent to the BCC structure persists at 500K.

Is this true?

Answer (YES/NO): NO